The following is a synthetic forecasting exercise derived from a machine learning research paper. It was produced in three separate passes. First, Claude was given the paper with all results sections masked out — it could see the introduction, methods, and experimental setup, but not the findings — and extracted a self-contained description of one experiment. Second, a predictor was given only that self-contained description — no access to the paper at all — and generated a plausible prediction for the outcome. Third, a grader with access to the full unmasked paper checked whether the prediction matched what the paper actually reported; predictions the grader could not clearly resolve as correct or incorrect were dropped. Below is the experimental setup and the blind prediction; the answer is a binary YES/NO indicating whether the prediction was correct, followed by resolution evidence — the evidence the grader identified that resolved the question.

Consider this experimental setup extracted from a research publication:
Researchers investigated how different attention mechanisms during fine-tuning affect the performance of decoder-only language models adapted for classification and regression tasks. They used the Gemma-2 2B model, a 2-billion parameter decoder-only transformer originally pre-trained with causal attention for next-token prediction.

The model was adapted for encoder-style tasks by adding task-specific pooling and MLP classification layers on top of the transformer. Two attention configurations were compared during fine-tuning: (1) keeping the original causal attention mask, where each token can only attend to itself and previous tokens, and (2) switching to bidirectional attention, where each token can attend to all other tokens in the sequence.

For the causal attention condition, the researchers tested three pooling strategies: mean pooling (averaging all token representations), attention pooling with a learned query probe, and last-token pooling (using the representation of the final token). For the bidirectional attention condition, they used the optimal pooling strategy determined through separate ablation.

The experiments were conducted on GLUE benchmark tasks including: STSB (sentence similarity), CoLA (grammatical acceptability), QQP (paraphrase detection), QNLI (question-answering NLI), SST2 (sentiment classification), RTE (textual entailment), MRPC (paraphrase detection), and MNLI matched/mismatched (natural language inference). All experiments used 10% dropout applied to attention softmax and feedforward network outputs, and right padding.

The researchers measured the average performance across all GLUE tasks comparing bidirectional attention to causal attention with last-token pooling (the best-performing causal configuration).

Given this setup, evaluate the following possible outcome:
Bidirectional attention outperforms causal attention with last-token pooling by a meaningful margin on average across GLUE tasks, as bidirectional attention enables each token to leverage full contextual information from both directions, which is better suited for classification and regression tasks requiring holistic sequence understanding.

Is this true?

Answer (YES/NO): NO